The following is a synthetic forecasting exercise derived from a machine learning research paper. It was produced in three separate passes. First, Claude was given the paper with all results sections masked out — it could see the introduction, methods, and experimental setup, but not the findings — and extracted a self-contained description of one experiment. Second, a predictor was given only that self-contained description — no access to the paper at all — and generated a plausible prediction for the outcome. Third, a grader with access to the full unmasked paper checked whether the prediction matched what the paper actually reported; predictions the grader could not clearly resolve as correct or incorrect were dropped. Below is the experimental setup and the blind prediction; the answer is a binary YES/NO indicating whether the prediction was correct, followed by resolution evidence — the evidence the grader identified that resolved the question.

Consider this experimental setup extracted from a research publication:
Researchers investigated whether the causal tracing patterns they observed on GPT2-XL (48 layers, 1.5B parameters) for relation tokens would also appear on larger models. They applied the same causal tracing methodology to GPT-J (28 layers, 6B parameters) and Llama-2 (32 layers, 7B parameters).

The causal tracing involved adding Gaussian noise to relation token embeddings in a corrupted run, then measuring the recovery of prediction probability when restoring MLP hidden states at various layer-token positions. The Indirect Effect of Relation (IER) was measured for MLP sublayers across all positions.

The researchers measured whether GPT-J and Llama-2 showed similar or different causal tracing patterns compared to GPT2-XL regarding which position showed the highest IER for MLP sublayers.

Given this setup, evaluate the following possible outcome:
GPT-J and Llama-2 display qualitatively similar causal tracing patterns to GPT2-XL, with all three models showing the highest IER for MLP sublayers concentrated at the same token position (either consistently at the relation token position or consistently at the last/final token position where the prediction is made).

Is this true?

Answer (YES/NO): YES